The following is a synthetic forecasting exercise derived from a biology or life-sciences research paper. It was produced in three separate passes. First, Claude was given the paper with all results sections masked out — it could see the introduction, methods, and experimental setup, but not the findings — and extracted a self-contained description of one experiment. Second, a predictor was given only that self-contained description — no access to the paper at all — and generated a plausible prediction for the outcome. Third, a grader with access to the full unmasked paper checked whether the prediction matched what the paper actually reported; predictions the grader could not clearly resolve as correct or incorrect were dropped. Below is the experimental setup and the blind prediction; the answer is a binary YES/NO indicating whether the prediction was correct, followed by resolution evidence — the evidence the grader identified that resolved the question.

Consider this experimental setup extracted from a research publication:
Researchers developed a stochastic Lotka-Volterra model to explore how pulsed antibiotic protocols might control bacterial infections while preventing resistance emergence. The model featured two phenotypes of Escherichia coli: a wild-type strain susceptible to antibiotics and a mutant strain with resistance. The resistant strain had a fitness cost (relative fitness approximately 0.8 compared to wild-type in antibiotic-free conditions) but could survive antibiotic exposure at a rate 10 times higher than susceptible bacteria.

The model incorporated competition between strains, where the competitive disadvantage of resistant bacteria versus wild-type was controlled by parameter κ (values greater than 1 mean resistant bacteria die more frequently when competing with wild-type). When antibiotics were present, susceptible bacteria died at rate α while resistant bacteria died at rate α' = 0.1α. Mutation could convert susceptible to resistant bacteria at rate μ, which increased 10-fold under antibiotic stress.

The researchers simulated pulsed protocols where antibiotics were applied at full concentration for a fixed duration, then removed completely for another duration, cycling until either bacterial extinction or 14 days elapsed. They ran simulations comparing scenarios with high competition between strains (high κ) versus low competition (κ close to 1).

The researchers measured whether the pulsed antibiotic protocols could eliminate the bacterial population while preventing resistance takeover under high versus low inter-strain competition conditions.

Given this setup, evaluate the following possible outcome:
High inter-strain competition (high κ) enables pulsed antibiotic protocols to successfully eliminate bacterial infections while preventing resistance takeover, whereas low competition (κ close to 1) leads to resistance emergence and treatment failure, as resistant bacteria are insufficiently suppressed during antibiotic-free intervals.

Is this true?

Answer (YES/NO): YES